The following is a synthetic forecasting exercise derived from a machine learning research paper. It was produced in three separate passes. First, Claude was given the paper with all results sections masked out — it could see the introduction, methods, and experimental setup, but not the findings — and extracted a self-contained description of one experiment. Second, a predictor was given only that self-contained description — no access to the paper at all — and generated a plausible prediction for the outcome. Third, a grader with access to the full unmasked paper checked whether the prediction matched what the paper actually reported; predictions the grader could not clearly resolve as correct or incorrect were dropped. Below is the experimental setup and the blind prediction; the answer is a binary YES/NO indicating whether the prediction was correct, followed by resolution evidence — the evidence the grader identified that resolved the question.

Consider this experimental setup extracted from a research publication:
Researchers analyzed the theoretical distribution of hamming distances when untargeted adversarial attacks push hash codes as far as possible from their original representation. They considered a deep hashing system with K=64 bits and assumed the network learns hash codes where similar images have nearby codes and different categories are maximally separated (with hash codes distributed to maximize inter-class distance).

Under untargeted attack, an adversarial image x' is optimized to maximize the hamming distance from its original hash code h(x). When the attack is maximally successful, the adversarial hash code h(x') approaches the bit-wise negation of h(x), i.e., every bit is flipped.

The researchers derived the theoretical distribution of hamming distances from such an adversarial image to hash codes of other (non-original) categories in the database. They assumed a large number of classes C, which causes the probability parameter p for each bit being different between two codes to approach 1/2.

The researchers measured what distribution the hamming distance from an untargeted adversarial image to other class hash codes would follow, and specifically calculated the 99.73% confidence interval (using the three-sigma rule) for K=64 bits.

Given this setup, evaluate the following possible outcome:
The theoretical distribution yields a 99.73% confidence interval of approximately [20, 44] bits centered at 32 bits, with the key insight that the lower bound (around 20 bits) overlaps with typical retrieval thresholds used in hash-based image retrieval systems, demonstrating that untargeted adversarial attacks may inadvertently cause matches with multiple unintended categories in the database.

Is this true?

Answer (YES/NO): NO